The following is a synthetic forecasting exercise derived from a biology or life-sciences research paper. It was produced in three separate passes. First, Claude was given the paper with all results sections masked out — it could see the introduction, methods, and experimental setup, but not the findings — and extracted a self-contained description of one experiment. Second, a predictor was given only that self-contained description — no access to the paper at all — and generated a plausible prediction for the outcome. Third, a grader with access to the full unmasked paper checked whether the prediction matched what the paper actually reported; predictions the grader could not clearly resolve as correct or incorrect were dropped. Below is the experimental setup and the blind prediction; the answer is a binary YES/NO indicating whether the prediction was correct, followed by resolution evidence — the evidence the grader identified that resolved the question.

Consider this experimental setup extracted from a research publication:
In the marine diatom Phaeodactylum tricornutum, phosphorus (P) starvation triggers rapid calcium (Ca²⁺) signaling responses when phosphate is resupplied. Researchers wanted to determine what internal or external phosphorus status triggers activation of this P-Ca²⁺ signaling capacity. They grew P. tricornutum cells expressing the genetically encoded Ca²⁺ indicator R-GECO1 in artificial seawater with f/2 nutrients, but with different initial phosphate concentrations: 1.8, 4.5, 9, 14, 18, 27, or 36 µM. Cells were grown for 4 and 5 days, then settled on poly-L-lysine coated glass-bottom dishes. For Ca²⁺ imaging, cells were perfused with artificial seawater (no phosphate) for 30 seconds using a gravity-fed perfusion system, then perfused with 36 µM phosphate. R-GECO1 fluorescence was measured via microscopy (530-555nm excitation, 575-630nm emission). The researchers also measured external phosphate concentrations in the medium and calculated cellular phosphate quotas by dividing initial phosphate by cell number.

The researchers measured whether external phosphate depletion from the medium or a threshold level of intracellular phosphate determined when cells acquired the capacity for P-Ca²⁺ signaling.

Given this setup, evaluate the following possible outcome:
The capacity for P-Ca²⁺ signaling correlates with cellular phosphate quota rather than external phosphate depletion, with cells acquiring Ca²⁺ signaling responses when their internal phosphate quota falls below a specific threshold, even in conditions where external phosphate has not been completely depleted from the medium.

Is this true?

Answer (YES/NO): NO